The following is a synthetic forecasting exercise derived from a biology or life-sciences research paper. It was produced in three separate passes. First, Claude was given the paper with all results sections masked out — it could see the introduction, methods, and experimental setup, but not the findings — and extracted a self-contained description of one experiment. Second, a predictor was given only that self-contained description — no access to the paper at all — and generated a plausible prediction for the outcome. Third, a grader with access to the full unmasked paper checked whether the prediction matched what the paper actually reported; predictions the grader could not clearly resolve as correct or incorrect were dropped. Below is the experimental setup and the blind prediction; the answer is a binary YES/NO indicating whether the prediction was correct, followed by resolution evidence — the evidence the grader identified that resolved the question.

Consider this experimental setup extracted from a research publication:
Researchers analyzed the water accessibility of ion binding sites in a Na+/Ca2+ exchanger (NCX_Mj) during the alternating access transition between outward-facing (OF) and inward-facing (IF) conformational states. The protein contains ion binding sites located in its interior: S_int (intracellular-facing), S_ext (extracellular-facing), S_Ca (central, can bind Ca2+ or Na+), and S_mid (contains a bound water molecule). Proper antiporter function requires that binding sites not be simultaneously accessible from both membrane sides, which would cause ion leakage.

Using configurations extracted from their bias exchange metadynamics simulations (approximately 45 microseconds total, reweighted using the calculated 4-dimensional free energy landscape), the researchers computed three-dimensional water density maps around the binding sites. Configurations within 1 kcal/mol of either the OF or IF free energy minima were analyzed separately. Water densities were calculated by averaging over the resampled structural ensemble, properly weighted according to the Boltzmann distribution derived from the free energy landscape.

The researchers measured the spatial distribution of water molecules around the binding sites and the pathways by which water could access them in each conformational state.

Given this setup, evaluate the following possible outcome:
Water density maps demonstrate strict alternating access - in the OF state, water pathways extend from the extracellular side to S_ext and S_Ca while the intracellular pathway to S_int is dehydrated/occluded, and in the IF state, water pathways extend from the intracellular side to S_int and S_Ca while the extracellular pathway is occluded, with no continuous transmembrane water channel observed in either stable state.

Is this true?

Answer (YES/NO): NO